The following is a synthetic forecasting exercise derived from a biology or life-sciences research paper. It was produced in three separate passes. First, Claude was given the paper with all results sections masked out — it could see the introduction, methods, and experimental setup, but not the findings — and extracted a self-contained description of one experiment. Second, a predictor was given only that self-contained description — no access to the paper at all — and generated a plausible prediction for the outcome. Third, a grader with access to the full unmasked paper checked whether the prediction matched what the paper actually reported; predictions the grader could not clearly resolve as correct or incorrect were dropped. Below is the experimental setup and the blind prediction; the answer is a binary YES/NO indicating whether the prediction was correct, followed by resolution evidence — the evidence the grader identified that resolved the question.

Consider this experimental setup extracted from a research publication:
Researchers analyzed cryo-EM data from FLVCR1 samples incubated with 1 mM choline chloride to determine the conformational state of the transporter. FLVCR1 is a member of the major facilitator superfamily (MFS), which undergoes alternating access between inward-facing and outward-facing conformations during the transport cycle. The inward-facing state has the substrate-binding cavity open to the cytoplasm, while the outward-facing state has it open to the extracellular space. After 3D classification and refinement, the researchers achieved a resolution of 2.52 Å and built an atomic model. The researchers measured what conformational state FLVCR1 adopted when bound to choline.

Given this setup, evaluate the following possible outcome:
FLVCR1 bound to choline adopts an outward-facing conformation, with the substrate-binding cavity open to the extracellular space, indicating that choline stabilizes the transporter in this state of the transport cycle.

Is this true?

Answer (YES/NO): NO